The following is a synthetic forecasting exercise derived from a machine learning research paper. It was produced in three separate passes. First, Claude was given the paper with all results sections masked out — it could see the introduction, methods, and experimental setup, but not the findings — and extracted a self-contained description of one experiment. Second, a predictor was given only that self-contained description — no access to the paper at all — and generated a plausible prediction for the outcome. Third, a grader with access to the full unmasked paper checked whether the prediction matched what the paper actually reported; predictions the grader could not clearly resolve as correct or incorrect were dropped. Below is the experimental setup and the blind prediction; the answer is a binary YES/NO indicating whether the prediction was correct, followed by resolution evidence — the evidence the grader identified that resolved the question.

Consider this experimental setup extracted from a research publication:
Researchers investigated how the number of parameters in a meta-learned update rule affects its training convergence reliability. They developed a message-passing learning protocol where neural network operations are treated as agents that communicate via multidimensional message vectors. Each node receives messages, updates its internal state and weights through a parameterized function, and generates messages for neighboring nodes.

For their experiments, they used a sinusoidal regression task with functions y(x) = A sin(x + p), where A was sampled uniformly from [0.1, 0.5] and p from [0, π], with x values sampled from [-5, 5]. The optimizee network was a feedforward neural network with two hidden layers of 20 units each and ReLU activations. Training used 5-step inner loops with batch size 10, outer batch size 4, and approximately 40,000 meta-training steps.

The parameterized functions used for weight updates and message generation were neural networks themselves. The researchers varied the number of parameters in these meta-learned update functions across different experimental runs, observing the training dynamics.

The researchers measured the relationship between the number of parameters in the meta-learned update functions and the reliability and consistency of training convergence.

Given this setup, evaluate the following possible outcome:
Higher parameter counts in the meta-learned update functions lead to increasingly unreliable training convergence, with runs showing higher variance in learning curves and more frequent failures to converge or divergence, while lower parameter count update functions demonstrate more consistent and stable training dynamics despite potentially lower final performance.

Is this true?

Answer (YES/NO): NO